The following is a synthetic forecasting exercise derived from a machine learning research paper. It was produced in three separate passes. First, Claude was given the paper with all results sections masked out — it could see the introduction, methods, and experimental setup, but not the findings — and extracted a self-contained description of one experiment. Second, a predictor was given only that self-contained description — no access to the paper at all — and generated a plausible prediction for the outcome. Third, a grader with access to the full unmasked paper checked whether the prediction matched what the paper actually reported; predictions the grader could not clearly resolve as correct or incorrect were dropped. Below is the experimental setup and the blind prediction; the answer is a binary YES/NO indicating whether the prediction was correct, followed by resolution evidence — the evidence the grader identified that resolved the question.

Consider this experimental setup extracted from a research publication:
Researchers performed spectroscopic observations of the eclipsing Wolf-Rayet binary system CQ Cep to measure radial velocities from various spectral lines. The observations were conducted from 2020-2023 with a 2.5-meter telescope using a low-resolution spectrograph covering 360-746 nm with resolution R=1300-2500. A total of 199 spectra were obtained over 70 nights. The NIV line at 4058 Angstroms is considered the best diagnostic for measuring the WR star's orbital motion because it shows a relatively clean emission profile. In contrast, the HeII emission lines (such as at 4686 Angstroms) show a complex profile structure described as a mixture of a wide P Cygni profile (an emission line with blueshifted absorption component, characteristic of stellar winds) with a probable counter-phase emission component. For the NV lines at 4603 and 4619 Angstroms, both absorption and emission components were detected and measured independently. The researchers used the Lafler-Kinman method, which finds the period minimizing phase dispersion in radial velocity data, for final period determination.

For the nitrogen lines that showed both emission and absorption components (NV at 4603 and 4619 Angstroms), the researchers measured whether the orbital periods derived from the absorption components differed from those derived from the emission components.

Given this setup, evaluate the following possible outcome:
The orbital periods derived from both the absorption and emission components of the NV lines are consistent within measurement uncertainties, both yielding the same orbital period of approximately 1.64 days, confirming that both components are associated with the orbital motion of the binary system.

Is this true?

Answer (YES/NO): YES